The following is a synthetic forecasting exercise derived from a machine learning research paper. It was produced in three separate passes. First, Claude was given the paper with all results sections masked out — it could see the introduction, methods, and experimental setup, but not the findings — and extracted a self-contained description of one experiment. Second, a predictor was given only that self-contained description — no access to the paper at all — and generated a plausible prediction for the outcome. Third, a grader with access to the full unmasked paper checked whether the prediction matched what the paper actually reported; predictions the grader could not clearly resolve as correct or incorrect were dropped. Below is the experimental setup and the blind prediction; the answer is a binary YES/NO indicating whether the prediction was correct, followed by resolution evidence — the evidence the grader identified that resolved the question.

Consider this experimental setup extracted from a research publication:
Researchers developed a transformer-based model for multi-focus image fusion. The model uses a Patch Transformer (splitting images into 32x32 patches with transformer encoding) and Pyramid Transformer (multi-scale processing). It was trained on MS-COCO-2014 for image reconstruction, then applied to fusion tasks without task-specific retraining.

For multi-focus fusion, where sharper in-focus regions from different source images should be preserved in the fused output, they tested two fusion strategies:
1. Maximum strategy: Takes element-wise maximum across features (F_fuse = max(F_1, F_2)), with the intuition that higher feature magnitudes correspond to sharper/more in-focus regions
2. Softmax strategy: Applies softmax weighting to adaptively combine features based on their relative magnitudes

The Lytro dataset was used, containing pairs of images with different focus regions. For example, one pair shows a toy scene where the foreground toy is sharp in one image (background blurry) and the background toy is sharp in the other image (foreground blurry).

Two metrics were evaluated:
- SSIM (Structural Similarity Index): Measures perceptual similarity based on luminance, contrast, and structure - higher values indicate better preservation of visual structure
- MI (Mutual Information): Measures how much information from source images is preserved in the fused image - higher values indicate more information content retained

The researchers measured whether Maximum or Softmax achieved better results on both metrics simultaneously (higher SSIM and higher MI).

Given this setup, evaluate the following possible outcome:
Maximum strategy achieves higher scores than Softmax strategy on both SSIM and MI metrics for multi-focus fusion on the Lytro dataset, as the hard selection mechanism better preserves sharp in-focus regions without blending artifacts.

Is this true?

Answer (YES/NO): NO